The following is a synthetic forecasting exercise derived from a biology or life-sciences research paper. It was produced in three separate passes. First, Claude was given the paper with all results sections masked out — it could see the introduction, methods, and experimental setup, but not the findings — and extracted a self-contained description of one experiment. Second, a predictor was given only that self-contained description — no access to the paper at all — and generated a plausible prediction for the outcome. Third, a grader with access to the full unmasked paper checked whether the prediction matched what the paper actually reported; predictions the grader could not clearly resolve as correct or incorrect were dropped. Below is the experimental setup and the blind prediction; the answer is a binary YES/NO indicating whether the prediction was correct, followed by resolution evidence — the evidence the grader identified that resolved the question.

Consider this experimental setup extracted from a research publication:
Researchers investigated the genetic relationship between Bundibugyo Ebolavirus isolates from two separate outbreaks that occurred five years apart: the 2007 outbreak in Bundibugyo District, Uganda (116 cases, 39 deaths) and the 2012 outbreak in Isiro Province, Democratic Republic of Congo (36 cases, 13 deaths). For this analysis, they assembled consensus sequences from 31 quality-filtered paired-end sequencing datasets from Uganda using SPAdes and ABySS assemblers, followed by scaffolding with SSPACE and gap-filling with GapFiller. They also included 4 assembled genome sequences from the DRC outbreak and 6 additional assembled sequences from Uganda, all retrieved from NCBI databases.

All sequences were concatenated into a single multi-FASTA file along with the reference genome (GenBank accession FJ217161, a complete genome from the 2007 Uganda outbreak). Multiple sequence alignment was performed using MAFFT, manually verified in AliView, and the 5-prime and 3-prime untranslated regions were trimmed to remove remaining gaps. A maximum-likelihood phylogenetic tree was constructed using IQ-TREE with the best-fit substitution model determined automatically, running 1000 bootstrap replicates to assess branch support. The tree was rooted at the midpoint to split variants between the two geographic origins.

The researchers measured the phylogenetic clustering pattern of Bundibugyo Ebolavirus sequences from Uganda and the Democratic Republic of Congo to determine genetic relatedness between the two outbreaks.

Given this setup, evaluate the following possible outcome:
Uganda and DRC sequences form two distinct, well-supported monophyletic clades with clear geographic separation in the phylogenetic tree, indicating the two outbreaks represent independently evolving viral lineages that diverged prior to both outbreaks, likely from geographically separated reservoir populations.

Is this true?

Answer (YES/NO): YES